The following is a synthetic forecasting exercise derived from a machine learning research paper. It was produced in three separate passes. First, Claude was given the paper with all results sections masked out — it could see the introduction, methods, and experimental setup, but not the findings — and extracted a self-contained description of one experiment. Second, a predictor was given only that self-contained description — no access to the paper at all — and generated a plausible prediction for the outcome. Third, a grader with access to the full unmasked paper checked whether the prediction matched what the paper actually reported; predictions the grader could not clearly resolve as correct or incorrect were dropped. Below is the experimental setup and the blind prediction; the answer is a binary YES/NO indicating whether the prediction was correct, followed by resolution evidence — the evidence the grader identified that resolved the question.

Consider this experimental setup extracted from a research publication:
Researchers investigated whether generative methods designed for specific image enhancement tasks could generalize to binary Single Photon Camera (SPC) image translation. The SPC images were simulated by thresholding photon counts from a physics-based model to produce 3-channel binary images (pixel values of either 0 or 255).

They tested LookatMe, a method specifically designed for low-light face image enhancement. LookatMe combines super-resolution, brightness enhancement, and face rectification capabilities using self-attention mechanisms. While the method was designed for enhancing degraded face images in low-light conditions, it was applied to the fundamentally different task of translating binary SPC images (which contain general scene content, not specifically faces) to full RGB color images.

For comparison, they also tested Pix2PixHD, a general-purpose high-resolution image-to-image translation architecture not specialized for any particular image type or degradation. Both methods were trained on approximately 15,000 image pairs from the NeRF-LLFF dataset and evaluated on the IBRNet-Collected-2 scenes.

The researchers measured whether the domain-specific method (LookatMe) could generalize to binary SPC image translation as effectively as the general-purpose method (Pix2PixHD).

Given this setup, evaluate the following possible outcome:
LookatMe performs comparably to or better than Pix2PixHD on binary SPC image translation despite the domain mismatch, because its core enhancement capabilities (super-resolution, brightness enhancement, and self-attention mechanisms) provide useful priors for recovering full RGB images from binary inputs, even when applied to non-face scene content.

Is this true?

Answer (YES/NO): NO